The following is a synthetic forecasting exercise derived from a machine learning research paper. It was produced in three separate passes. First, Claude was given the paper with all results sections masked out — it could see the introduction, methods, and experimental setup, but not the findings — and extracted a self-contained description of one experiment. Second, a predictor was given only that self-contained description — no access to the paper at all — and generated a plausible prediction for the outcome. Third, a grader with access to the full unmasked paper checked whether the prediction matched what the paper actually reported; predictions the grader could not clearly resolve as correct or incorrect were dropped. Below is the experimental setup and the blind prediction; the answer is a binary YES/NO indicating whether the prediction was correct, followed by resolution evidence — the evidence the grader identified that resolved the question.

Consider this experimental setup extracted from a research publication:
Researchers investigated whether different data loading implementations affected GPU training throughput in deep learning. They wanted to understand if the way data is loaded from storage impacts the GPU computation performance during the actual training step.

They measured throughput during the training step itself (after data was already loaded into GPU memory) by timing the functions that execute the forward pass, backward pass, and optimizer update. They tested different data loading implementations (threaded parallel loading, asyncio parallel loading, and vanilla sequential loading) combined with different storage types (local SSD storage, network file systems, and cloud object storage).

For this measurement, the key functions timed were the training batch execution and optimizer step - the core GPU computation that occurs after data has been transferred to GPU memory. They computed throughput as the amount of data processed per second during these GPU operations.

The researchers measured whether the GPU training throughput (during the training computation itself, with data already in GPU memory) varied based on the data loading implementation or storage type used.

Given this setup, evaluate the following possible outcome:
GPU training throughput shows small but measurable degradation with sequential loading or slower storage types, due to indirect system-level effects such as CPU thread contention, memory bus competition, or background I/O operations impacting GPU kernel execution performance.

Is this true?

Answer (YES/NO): NO